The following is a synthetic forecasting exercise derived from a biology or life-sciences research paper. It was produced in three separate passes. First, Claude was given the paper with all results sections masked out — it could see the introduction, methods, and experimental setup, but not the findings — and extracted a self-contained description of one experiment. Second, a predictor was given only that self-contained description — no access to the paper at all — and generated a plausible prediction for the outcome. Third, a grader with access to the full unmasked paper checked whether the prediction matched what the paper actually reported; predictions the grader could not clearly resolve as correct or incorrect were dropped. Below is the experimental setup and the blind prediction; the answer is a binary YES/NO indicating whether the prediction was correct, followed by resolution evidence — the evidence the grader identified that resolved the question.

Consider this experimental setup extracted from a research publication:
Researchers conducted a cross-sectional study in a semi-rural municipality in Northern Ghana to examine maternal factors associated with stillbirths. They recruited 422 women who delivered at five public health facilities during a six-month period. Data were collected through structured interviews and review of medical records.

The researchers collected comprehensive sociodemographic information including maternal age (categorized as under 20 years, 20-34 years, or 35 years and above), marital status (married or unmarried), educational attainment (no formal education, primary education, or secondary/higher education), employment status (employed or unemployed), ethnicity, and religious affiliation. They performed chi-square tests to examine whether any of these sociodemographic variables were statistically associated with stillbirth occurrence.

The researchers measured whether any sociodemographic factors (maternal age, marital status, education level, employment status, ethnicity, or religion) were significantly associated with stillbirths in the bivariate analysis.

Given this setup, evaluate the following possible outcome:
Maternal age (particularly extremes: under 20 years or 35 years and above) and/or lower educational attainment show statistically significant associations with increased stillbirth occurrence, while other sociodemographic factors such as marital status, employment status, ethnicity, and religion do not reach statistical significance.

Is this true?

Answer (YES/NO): NO